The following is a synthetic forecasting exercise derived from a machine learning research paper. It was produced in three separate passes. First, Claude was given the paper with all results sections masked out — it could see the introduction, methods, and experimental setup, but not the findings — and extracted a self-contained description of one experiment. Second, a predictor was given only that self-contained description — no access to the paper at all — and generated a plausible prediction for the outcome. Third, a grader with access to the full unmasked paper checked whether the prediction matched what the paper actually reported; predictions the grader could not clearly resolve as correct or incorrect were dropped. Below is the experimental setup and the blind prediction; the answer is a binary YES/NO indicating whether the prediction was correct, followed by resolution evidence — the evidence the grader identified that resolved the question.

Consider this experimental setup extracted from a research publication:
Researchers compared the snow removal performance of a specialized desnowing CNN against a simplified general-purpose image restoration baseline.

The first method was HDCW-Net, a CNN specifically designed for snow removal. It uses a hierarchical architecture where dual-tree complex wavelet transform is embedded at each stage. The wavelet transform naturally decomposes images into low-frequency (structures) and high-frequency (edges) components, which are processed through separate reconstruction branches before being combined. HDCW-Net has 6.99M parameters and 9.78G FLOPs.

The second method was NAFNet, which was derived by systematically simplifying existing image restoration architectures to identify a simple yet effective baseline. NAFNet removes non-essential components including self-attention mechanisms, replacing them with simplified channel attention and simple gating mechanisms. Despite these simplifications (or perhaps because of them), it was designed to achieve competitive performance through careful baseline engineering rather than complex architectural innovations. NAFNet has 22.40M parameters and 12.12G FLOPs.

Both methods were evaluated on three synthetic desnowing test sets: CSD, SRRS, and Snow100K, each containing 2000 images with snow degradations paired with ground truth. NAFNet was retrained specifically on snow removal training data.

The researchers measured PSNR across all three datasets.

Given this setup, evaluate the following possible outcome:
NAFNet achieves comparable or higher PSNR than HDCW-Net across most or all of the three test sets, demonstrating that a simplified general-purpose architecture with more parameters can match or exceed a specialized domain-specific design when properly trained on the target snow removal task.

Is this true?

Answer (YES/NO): YES